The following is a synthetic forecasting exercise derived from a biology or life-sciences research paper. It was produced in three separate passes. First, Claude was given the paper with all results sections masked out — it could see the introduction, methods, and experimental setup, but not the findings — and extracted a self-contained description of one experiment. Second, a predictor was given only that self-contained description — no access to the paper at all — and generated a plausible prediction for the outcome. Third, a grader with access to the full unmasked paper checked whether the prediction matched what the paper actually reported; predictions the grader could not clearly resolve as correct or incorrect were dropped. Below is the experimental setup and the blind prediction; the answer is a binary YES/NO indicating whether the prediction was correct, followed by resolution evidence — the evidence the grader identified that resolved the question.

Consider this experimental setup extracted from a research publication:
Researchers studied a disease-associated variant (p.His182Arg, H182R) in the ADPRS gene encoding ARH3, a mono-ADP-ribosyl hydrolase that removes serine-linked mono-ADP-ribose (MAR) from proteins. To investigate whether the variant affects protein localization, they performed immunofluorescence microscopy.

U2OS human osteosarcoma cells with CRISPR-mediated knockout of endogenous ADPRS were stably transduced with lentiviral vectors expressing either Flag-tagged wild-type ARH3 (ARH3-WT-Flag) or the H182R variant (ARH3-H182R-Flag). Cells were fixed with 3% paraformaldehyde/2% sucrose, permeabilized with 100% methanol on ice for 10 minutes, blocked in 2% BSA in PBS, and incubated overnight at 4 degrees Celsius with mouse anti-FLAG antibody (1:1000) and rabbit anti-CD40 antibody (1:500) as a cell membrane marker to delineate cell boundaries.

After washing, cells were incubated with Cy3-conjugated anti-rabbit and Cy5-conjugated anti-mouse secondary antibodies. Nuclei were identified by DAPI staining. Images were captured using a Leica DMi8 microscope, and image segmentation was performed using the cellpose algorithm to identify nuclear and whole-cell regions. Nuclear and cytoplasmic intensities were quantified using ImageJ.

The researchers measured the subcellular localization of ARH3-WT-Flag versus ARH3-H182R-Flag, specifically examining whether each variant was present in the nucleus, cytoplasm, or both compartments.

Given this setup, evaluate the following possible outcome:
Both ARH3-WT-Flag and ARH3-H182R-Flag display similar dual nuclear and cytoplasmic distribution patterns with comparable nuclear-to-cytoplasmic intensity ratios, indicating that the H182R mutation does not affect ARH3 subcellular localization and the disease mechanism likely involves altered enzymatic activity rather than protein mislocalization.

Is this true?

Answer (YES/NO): NO